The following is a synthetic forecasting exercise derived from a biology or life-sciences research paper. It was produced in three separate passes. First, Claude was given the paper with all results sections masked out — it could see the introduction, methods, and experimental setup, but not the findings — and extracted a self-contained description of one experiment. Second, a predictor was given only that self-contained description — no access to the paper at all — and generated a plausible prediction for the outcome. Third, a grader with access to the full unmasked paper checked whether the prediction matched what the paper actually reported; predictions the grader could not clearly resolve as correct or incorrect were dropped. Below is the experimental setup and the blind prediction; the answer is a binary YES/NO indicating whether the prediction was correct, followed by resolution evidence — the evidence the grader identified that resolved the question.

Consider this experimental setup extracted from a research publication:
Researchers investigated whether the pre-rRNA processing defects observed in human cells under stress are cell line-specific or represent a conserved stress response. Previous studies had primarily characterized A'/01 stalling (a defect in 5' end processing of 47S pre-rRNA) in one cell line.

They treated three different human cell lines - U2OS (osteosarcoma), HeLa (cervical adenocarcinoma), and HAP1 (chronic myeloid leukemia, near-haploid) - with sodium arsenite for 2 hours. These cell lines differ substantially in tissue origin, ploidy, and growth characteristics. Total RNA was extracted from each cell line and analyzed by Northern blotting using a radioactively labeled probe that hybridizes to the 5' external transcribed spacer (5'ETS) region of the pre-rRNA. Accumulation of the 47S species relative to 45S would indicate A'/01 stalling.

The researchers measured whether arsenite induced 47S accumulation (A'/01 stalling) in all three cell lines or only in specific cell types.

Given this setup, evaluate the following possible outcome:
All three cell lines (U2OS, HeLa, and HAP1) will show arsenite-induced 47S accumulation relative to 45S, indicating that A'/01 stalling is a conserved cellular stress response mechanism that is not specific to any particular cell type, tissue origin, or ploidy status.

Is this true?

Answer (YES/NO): NO